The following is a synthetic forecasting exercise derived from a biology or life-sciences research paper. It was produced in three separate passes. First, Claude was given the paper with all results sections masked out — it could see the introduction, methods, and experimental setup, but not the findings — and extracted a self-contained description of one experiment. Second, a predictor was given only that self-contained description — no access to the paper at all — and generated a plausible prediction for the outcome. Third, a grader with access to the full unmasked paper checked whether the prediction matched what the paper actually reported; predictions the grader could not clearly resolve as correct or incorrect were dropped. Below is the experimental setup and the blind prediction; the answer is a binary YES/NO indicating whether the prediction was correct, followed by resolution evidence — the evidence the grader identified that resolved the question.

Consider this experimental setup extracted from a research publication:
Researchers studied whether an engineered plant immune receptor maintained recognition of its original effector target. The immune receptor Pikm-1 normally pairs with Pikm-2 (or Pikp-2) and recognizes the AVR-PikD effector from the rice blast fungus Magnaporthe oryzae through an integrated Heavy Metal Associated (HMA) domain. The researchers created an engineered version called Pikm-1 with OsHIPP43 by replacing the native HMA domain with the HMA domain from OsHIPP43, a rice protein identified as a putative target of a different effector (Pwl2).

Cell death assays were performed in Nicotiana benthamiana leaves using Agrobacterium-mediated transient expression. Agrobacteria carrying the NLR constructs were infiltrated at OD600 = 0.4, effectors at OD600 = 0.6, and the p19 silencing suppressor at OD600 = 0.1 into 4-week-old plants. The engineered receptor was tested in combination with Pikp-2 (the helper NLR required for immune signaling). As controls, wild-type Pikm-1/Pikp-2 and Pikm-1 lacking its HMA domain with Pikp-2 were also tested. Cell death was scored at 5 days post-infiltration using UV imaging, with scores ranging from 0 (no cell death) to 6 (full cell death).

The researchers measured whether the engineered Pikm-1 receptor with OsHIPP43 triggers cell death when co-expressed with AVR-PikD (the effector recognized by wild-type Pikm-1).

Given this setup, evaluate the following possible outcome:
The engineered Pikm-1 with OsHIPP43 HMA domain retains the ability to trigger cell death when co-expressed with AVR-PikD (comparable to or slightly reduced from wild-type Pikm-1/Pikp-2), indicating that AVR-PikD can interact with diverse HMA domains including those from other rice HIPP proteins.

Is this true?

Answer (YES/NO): NO